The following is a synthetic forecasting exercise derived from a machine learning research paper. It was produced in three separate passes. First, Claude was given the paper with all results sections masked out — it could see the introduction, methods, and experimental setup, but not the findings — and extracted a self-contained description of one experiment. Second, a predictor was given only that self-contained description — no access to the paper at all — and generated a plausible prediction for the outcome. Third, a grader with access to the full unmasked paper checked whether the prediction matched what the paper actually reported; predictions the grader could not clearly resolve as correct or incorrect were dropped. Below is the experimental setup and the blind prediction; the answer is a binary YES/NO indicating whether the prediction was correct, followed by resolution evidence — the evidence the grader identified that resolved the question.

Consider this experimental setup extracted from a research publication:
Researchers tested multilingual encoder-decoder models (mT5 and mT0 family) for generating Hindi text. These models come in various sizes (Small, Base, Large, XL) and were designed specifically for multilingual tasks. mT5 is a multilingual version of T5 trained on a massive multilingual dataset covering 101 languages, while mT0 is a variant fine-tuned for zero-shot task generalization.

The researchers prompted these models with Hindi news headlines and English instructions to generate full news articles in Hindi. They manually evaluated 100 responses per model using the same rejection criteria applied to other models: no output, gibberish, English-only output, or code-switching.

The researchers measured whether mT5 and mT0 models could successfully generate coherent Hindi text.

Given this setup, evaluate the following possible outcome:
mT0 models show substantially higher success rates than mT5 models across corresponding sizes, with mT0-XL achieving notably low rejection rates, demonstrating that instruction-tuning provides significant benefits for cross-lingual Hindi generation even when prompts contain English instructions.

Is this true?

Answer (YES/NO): NO